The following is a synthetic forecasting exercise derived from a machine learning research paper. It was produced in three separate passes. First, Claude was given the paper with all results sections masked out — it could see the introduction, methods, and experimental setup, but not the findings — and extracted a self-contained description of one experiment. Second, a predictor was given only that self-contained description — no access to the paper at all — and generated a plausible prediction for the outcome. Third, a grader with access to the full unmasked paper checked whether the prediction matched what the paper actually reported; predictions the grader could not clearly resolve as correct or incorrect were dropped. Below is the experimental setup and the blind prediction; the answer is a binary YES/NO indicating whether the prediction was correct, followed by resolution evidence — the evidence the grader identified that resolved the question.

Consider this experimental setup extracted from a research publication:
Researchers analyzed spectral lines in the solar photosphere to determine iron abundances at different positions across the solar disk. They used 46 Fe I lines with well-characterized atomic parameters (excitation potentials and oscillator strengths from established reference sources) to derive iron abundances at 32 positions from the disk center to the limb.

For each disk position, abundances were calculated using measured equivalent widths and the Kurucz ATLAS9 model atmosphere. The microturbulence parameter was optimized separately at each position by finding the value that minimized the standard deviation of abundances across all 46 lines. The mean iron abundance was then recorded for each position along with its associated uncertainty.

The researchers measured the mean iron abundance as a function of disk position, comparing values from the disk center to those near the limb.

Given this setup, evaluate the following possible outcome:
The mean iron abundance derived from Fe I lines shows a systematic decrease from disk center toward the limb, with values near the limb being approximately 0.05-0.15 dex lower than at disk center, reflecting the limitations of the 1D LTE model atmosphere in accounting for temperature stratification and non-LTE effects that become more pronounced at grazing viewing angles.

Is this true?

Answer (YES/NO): NO